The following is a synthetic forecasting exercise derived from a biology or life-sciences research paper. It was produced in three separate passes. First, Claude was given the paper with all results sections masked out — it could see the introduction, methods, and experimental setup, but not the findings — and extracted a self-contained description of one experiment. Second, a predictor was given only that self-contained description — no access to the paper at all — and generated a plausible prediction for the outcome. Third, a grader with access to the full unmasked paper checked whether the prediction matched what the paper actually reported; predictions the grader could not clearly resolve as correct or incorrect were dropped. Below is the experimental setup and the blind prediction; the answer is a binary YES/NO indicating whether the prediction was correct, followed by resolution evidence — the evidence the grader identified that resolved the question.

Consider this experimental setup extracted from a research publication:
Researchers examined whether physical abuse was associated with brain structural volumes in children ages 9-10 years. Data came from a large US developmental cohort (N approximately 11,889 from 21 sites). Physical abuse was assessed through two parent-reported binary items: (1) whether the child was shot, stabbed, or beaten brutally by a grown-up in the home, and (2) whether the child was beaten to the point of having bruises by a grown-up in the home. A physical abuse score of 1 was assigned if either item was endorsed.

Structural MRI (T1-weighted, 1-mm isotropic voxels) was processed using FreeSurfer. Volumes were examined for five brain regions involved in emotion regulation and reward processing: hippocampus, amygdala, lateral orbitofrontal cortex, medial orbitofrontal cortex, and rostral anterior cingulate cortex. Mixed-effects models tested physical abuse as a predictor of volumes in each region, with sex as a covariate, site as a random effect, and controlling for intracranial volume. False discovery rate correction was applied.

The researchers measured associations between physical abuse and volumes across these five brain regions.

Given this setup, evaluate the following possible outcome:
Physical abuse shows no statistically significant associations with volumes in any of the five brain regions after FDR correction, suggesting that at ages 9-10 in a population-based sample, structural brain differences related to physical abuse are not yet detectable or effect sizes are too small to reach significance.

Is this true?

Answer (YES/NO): YES